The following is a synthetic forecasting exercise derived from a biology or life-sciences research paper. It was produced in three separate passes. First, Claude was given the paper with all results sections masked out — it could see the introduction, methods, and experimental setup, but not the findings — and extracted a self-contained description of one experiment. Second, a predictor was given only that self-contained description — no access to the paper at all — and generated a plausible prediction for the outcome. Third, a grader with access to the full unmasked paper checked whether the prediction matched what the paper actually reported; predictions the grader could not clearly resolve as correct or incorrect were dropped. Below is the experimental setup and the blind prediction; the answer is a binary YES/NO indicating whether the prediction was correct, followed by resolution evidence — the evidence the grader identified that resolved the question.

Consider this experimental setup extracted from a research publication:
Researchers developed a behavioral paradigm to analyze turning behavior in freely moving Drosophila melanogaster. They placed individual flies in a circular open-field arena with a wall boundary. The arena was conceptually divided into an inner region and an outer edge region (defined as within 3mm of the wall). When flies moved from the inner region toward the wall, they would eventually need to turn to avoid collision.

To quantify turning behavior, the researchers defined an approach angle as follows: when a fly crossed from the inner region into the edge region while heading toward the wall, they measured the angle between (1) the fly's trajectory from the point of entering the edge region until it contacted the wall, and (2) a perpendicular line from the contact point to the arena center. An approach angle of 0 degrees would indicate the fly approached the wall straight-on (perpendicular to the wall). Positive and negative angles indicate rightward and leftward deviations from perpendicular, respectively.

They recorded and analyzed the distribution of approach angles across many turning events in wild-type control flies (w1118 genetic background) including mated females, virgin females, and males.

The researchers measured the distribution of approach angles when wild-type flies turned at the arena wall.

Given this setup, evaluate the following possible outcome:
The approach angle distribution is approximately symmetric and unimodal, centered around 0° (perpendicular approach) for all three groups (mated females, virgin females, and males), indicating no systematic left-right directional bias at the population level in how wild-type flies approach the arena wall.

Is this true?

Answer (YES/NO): NO